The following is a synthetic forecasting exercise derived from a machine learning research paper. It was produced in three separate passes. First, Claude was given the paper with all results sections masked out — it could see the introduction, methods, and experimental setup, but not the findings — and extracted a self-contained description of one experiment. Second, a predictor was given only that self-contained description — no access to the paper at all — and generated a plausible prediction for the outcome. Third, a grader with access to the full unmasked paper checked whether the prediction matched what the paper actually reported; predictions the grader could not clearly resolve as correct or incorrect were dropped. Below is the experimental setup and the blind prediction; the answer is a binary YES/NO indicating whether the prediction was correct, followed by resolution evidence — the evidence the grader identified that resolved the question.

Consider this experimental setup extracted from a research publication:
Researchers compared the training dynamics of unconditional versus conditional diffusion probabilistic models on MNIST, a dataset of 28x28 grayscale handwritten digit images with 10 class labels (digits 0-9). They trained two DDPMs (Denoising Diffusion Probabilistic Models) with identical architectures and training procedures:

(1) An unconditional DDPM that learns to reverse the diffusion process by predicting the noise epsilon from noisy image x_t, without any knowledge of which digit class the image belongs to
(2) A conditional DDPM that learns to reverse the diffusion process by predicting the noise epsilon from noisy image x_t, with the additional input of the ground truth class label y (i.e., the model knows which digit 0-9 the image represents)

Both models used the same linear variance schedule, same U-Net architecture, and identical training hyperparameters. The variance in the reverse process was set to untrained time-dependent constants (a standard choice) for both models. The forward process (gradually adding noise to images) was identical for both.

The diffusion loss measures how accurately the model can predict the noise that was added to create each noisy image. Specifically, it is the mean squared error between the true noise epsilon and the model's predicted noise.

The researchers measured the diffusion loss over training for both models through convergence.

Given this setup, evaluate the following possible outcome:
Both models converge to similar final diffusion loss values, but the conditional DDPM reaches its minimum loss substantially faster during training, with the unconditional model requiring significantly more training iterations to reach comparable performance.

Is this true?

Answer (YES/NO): NO